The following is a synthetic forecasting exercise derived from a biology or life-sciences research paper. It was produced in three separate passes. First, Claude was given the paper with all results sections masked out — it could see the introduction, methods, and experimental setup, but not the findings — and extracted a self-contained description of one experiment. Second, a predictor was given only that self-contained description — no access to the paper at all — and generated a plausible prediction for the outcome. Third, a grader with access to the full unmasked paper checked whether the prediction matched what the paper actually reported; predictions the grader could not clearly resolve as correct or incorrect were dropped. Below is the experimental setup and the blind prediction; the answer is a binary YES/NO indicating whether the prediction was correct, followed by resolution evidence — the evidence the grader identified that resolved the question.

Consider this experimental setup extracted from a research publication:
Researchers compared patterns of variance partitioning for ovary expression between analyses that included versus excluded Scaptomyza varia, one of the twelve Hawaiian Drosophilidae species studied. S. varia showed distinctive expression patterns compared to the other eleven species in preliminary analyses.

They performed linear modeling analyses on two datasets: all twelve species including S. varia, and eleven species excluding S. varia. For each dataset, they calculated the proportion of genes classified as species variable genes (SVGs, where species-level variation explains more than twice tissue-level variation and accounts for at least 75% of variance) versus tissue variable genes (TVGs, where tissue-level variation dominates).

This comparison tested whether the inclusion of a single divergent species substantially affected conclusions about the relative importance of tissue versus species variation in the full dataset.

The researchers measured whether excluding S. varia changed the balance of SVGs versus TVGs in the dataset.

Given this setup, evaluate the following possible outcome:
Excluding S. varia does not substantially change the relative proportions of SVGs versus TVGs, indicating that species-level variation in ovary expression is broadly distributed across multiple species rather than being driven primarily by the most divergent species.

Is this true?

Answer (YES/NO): YES